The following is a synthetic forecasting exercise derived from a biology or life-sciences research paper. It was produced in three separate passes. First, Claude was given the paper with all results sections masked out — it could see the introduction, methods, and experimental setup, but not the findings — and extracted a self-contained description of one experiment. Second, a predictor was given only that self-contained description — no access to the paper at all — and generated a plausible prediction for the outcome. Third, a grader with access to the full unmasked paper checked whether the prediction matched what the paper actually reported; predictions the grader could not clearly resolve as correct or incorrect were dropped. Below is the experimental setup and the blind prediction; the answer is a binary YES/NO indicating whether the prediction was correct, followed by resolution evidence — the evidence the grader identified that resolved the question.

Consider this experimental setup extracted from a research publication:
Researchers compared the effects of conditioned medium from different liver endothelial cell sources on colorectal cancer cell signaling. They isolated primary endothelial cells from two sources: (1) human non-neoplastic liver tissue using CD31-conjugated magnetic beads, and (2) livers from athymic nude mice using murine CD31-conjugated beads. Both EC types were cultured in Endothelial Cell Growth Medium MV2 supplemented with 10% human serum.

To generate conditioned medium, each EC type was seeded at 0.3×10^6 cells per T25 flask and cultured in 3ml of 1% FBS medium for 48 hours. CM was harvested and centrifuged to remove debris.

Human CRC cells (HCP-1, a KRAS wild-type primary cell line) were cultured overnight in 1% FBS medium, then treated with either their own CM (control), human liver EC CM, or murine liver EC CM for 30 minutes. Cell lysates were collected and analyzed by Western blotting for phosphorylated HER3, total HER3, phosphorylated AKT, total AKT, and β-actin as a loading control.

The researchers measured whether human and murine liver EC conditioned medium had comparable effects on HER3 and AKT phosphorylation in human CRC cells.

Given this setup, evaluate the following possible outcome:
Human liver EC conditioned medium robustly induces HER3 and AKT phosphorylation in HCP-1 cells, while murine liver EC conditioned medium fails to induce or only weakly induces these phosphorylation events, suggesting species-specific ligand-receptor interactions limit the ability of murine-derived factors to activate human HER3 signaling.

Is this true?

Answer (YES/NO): NO